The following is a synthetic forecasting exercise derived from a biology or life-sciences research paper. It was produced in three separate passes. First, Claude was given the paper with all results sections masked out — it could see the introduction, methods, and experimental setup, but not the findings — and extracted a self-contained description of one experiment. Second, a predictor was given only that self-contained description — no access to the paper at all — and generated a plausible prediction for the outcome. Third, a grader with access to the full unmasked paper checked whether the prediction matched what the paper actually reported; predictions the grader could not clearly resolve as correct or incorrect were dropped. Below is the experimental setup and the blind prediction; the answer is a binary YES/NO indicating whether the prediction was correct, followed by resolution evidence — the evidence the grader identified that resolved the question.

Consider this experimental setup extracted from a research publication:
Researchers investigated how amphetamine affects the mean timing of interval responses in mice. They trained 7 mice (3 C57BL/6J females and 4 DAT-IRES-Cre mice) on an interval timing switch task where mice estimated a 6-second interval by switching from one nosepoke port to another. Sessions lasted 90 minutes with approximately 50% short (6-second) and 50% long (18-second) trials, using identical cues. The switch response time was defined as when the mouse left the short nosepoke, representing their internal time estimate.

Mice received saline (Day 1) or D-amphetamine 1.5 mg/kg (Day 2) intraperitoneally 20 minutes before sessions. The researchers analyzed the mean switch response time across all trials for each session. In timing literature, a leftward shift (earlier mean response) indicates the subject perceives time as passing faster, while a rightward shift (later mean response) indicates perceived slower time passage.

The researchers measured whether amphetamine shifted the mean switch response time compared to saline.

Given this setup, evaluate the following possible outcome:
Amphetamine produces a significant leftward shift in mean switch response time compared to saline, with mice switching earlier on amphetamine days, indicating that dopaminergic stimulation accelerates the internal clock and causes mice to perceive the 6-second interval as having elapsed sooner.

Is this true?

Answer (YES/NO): NO